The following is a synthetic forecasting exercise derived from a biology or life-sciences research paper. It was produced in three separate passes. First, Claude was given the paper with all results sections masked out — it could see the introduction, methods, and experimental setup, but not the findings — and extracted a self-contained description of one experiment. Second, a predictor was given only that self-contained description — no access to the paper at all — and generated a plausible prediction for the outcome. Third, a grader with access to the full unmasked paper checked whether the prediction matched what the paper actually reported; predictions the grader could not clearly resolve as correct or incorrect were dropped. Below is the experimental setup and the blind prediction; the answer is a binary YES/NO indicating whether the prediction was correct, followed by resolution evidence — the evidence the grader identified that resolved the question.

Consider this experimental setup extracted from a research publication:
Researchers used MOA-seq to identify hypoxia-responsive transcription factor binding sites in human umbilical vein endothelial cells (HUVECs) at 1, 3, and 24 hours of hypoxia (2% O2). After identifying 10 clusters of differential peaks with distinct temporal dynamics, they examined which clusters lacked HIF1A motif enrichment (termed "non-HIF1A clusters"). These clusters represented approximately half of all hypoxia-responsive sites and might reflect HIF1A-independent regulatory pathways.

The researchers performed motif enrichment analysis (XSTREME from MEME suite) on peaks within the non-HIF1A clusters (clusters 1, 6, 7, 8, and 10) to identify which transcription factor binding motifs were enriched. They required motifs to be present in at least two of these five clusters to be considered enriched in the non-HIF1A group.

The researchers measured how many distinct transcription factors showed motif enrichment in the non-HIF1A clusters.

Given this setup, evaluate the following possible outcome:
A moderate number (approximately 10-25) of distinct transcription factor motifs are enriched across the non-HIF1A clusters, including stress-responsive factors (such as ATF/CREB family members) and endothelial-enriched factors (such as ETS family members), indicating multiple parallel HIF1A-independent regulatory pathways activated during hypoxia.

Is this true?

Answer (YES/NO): NO